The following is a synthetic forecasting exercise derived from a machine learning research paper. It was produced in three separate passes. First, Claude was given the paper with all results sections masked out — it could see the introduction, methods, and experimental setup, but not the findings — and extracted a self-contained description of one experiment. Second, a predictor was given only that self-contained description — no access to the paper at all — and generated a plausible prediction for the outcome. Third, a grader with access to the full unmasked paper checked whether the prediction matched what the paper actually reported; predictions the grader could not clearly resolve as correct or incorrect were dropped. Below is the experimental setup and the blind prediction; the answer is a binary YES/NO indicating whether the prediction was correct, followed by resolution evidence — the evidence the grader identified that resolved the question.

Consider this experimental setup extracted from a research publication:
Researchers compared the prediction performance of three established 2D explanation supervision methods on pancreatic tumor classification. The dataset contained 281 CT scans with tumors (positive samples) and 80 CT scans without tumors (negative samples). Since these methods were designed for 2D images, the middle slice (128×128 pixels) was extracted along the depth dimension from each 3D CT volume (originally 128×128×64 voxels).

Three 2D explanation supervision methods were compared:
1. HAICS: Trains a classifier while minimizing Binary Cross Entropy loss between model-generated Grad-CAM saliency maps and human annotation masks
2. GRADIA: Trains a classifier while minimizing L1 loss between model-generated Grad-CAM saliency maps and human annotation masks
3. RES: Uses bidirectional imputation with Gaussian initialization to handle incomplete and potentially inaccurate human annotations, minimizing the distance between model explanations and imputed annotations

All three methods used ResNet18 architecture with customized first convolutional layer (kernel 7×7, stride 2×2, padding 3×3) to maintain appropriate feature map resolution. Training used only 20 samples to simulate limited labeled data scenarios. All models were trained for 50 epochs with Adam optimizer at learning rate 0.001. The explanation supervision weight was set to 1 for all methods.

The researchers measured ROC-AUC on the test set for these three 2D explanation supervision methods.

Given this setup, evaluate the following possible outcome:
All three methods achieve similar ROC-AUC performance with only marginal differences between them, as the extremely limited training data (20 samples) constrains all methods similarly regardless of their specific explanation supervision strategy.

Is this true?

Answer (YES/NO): YES